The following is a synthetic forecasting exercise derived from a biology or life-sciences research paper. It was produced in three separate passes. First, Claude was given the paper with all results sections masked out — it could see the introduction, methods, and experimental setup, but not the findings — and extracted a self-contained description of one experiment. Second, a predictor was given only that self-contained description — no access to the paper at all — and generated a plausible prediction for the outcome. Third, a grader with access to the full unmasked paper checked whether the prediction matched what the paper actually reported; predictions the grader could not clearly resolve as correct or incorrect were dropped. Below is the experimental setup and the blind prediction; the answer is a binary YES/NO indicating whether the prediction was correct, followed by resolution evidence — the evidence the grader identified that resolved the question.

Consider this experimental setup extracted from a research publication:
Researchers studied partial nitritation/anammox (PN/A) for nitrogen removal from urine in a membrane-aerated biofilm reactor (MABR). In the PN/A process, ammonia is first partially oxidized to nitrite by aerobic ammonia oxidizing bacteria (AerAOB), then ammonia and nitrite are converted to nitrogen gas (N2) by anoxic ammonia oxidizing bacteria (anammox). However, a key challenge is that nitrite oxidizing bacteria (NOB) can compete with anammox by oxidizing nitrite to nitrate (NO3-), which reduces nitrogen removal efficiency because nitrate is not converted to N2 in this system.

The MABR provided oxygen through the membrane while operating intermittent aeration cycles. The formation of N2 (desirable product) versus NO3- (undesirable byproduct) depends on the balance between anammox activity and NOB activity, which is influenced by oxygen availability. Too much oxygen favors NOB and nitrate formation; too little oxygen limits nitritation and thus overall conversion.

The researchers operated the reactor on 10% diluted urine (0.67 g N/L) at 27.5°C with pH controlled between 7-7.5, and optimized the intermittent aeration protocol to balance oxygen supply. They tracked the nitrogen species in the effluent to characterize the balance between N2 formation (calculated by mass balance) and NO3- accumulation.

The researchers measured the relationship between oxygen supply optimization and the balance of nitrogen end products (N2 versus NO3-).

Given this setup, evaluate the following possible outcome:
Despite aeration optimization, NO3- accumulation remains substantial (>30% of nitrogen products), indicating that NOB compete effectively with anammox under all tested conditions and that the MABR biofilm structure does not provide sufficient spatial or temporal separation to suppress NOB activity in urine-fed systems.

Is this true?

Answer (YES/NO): NO